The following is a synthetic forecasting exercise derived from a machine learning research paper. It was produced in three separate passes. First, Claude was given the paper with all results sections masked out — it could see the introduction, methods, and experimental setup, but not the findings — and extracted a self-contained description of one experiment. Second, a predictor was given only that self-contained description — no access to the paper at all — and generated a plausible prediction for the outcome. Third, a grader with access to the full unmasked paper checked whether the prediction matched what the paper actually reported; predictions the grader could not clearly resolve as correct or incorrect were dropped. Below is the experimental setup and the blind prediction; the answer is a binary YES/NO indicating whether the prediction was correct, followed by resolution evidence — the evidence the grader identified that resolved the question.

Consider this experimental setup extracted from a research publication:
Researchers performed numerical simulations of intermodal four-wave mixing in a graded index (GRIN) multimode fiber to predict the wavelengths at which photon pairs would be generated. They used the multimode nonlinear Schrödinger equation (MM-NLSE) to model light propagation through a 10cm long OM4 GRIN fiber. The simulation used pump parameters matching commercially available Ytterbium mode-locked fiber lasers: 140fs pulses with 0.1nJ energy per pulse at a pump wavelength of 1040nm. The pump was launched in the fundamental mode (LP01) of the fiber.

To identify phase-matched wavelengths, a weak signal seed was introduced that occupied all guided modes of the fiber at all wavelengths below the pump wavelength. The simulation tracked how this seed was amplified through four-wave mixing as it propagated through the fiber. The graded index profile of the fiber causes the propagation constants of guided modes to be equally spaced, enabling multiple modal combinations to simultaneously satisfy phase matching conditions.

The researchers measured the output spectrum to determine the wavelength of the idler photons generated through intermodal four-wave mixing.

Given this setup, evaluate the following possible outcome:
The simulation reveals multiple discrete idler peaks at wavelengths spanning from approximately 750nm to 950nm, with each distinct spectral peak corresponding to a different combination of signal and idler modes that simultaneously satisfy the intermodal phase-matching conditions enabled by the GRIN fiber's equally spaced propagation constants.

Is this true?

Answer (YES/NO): NO